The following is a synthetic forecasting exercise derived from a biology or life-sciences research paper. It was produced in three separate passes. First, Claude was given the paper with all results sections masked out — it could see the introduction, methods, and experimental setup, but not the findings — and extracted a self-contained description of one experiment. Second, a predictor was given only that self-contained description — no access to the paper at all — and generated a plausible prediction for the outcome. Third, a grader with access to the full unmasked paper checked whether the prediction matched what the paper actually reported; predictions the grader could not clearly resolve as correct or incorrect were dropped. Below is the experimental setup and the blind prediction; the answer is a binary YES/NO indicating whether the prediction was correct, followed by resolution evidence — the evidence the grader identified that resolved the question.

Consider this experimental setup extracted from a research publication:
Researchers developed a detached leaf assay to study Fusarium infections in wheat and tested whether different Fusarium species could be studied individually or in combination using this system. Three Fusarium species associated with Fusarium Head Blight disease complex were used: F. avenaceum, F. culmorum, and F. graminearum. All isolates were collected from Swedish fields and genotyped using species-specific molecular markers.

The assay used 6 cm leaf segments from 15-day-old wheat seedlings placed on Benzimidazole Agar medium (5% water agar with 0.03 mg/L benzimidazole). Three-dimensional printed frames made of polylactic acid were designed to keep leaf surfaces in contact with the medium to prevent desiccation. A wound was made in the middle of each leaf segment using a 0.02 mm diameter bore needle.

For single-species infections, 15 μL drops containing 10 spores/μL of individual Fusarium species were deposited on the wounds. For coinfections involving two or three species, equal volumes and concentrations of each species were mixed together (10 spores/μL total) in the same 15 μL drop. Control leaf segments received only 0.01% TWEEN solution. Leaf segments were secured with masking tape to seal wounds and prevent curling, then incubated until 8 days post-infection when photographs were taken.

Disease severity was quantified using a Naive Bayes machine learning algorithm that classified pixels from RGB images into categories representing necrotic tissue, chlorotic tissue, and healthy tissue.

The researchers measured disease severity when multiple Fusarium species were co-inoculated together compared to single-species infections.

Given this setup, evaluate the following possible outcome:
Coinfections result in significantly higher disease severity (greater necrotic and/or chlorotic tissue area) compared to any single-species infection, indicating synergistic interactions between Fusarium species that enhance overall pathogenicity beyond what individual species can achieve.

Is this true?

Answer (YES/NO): NO